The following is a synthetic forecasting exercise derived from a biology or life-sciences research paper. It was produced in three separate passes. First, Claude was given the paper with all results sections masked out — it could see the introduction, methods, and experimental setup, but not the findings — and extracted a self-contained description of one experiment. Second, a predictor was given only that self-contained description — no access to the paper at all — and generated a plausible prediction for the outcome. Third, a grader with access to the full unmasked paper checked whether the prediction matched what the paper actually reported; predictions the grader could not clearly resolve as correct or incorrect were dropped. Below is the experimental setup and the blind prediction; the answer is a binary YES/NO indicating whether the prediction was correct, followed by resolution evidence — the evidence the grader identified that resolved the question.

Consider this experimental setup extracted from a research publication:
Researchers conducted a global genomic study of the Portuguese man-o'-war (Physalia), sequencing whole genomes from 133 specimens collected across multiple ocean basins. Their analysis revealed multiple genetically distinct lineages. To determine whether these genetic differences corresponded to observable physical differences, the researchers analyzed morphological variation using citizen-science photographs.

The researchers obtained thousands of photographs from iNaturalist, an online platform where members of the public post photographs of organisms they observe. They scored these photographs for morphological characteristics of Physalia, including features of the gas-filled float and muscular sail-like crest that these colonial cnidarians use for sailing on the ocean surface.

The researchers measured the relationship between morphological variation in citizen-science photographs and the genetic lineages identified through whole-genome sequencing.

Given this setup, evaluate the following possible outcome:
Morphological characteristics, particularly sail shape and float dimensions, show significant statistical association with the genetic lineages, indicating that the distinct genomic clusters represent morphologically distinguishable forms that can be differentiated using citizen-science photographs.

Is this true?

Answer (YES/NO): YES